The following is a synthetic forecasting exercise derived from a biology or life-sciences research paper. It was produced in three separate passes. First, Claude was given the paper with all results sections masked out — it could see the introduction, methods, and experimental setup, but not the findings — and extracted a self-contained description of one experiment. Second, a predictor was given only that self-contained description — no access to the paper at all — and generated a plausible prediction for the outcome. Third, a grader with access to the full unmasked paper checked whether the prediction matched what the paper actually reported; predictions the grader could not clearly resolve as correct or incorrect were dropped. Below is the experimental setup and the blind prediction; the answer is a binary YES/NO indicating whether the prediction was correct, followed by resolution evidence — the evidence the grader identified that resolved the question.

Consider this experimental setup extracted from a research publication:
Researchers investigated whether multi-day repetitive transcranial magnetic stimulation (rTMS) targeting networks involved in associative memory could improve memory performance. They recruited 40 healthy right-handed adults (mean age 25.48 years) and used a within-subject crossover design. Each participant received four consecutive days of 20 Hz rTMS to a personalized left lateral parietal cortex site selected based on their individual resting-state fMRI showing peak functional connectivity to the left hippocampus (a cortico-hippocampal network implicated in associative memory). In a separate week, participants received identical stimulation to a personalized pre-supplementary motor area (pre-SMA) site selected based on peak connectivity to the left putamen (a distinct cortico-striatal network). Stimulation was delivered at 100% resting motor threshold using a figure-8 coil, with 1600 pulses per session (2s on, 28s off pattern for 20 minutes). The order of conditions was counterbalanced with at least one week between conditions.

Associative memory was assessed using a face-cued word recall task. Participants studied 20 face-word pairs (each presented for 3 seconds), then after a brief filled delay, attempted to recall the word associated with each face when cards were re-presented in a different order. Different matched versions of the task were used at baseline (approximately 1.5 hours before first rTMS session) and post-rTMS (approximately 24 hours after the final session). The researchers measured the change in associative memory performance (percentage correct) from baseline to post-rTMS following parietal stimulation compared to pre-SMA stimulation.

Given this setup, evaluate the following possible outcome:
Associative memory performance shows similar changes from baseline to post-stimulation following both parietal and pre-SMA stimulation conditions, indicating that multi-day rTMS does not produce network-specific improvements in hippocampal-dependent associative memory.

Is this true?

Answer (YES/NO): YES